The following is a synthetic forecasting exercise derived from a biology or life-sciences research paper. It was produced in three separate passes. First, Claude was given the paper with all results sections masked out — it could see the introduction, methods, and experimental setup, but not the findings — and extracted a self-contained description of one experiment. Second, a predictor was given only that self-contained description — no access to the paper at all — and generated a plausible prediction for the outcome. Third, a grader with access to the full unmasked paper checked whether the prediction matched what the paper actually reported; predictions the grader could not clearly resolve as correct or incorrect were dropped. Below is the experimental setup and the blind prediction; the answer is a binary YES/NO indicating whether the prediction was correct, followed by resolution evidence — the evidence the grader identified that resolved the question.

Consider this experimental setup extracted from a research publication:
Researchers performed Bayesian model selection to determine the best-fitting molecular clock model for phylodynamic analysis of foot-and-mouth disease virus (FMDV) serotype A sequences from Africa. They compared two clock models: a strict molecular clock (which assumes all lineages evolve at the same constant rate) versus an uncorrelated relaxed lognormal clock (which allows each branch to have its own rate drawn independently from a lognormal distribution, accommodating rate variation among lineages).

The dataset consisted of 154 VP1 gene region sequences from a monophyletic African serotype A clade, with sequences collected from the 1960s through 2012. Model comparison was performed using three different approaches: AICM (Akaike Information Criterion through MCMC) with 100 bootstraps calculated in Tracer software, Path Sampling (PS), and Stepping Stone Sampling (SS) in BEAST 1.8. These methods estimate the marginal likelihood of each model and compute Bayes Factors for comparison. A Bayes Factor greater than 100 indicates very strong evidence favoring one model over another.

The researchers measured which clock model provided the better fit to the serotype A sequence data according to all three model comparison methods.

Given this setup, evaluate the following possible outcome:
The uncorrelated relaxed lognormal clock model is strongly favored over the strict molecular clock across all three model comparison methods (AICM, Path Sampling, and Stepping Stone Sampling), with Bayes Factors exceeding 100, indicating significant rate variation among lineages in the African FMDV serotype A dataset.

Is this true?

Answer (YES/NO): YES